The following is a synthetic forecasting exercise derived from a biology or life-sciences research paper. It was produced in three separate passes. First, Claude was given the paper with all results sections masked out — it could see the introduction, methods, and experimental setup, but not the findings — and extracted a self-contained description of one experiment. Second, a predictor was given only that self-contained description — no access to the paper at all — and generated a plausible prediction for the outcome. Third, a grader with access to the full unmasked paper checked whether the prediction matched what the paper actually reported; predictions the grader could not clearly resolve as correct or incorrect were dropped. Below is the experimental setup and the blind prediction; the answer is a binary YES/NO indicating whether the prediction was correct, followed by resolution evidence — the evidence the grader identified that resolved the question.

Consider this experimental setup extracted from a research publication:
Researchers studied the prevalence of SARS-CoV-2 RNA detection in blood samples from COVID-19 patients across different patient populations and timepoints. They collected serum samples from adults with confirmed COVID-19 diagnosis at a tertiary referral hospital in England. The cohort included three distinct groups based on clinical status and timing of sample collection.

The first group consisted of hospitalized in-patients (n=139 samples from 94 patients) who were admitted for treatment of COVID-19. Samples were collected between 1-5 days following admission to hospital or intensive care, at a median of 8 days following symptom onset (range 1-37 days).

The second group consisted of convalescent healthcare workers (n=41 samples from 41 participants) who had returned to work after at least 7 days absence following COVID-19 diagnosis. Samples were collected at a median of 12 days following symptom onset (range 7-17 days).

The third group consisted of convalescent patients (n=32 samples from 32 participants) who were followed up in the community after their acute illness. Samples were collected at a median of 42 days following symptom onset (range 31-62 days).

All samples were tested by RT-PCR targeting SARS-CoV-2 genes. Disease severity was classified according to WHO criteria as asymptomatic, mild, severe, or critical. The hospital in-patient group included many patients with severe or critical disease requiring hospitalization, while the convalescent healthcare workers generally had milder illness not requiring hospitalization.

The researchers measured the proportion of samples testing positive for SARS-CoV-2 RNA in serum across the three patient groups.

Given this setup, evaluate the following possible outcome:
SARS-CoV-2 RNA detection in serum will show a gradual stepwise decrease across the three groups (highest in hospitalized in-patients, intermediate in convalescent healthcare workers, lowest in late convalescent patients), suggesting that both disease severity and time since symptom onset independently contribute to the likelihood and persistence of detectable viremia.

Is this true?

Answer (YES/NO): YES